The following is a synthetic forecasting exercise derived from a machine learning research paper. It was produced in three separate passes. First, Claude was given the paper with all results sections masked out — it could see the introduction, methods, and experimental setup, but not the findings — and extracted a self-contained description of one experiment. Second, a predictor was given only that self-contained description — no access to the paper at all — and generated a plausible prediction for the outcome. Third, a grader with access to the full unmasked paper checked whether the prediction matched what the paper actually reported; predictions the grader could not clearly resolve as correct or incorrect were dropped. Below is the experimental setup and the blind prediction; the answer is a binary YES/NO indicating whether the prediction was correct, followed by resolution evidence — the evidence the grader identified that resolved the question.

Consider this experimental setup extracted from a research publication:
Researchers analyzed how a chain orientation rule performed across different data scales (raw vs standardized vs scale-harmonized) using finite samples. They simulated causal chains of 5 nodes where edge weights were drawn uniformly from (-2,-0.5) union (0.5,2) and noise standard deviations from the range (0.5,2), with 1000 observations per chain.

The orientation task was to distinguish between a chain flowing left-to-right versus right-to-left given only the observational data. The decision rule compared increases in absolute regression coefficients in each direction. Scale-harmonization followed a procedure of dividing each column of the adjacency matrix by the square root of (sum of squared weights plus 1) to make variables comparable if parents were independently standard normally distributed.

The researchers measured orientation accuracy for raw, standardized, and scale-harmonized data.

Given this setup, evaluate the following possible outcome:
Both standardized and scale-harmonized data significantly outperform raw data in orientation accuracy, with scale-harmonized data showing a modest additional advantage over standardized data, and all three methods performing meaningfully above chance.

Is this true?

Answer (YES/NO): NO